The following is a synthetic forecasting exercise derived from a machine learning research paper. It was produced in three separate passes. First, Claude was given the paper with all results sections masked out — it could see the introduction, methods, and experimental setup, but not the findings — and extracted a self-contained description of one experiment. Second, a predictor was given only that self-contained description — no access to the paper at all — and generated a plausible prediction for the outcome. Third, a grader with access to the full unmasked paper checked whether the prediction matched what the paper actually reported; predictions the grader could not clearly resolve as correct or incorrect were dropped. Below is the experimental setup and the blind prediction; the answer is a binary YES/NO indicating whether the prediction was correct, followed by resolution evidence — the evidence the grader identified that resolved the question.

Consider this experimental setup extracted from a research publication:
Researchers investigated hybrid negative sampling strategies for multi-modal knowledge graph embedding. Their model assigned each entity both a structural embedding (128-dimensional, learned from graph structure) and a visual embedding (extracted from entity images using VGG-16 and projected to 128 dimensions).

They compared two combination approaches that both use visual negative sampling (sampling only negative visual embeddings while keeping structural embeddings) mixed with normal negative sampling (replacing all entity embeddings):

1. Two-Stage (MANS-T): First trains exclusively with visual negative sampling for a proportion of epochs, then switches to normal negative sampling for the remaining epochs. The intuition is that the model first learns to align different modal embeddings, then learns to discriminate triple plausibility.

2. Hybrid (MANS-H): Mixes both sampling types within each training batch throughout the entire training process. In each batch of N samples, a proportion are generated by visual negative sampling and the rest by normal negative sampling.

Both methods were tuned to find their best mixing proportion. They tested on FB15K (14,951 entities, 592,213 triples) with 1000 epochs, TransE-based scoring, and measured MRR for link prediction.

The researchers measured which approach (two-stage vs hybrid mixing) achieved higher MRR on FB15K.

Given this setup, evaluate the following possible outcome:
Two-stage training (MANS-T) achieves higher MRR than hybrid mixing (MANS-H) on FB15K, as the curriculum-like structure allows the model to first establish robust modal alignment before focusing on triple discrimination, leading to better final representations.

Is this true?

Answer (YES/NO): NO